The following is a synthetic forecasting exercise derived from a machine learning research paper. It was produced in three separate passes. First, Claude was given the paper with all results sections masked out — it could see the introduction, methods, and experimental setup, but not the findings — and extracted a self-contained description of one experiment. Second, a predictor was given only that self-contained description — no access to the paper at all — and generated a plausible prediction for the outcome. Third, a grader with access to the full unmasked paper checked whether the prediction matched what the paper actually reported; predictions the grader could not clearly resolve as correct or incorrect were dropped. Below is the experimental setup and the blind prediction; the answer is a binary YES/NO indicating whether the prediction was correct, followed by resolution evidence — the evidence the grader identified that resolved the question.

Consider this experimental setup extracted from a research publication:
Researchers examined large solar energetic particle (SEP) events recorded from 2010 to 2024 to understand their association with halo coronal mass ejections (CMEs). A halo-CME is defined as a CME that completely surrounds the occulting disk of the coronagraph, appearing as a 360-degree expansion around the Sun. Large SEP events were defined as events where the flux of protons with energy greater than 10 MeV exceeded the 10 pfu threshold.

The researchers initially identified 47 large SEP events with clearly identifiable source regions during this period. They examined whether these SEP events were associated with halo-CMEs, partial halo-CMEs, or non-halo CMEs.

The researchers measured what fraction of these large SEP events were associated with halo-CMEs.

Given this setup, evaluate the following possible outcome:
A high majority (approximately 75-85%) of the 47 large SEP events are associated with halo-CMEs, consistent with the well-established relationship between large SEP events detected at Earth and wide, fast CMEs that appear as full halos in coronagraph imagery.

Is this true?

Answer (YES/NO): NO